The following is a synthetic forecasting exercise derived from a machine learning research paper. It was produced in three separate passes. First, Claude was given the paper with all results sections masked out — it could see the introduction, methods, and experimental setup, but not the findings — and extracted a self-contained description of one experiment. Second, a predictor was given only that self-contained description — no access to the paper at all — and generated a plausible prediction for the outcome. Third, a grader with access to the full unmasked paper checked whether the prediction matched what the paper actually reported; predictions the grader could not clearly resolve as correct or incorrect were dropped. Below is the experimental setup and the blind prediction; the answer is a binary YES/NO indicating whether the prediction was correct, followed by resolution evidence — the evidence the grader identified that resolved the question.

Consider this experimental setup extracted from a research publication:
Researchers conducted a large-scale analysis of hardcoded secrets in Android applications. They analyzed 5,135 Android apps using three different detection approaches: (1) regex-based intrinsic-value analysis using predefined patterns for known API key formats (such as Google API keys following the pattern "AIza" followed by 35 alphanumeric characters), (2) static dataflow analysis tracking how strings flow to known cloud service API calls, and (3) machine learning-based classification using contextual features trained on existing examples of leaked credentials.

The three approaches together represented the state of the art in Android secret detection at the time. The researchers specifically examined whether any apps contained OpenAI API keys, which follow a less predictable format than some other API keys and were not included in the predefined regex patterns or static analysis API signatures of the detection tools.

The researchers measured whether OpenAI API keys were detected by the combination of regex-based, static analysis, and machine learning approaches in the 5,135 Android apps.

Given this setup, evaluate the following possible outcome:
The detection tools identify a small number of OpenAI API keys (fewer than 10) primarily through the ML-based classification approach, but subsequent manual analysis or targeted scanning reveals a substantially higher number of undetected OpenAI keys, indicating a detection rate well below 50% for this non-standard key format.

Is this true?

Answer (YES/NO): NO